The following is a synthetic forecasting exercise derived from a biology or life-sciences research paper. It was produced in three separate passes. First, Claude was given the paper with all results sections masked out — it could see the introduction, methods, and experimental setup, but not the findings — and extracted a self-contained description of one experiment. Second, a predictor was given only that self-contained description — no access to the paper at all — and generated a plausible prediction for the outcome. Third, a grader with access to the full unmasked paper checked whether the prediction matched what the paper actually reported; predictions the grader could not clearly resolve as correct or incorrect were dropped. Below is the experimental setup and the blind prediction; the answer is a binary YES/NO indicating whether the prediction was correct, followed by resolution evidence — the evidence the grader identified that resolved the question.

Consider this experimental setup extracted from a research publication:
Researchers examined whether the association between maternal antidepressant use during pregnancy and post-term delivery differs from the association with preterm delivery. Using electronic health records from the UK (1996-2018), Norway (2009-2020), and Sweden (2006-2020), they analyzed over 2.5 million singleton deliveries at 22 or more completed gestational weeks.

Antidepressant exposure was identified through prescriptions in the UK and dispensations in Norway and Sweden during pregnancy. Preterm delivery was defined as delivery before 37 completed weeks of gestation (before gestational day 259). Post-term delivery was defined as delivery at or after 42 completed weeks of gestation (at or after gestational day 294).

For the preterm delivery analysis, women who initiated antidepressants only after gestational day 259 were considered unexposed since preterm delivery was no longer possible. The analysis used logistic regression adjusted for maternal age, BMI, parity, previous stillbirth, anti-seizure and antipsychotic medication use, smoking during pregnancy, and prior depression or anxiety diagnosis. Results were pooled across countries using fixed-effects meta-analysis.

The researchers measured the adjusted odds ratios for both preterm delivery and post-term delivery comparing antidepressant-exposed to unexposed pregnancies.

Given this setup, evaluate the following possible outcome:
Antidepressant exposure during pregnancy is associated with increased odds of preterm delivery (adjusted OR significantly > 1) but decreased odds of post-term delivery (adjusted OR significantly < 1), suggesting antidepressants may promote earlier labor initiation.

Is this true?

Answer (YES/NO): YES